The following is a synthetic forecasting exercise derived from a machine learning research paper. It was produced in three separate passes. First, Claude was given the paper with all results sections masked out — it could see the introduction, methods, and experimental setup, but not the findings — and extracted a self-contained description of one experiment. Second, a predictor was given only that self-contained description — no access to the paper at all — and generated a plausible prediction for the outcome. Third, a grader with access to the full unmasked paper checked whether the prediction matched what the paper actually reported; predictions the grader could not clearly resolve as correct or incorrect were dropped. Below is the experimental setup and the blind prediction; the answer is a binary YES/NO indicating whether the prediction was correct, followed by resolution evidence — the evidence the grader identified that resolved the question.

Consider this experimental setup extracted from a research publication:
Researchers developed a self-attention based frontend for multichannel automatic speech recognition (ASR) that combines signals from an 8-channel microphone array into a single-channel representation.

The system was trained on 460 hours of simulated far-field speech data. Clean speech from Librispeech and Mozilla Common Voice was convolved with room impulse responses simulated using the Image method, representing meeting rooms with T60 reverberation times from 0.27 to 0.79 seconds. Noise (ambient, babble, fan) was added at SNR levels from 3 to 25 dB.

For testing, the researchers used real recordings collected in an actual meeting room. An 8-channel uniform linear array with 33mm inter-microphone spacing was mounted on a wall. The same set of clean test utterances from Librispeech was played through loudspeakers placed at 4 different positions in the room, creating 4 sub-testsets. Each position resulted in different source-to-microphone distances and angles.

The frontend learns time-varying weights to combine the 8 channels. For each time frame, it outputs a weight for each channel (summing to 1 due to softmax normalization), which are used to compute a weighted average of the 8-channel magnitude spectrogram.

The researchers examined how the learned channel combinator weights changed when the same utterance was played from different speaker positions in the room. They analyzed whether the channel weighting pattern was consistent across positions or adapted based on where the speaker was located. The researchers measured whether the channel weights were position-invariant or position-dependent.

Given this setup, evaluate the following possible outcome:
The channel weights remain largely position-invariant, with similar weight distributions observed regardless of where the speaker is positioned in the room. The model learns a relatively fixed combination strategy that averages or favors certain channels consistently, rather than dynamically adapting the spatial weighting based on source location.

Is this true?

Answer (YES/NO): NO